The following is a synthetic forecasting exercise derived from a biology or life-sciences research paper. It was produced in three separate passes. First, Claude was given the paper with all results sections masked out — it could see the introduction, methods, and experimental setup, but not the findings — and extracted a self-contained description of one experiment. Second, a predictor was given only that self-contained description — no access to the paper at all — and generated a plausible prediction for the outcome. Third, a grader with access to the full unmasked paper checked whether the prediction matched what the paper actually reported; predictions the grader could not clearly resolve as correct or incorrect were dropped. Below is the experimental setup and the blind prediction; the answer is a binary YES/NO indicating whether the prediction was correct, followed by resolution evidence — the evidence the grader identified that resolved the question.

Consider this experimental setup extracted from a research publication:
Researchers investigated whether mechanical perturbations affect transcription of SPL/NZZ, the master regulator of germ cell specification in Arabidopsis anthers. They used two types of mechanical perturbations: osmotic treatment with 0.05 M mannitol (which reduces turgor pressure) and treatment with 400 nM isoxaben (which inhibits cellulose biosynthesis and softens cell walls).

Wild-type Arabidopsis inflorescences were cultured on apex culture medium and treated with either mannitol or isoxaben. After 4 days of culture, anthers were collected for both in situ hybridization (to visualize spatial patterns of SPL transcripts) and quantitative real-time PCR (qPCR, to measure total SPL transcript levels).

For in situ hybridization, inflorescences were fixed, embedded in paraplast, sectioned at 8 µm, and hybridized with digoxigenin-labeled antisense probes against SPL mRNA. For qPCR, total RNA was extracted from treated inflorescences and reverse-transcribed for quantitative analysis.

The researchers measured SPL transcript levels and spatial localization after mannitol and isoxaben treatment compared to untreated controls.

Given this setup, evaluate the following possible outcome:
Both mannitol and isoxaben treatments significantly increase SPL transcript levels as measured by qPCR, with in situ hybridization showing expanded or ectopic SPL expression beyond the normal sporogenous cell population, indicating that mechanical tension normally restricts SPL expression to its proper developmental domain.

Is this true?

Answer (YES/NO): NO